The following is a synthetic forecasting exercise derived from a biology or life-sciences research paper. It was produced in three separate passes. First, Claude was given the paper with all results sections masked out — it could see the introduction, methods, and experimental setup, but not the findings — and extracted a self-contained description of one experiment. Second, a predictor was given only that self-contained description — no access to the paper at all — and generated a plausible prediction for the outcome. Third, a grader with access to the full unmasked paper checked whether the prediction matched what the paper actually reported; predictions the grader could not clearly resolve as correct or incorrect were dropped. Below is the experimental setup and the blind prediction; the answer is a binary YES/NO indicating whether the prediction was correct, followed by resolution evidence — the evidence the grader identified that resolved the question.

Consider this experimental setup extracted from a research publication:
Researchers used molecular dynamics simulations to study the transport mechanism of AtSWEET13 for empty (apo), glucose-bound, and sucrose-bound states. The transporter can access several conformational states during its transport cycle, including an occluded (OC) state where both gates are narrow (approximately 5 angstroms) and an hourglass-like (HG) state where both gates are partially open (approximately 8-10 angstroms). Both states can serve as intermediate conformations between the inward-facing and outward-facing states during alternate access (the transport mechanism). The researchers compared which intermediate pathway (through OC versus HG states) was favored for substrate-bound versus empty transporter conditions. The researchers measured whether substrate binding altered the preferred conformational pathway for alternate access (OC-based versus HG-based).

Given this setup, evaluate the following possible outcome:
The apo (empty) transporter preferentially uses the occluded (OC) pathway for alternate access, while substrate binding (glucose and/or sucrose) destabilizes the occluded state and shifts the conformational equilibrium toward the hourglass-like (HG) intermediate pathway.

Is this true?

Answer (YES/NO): YES